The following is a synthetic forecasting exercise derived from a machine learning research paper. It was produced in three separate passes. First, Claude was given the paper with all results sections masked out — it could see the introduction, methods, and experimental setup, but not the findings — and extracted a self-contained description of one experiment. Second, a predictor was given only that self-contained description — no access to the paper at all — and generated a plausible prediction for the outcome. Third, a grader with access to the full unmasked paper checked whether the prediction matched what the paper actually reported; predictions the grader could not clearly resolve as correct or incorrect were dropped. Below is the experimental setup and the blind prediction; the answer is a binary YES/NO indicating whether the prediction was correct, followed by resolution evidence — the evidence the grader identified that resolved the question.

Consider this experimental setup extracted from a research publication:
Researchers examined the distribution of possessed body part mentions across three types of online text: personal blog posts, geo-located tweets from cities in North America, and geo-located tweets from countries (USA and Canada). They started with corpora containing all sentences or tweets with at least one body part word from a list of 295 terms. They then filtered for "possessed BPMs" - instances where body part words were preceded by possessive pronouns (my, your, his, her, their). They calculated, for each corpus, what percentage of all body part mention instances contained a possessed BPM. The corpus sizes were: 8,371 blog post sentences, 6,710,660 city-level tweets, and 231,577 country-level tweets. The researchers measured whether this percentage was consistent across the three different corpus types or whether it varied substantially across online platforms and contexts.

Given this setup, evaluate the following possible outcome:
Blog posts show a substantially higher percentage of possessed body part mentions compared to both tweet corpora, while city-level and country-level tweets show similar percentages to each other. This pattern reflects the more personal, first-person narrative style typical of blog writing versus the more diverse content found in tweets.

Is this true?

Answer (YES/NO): NO